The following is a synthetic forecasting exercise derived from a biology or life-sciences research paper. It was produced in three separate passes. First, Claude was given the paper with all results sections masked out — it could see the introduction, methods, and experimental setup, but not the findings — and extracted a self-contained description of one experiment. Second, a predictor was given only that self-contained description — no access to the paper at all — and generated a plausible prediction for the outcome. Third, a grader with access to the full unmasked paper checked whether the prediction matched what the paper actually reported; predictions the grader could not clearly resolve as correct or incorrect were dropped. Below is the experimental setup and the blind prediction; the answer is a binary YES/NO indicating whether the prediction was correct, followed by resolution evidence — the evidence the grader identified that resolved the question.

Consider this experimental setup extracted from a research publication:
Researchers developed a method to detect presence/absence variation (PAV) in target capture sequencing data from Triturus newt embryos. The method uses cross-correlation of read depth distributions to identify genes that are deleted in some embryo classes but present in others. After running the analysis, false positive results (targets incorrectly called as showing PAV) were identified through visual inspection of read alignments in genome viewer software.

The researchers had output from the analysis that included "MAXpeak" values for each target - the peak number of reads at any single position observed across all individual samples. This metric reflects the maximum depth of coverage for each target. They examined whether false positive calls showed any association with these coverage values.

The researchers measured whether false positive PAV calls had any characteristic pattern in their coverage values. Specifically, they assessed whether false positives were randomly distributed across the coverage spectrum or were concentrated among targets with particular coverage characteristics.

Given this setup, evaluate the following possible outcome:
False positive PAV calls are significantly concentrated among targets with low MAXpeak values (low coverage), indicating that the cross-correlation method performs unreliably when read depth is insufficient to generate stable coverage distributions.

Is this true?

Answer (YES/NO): YES